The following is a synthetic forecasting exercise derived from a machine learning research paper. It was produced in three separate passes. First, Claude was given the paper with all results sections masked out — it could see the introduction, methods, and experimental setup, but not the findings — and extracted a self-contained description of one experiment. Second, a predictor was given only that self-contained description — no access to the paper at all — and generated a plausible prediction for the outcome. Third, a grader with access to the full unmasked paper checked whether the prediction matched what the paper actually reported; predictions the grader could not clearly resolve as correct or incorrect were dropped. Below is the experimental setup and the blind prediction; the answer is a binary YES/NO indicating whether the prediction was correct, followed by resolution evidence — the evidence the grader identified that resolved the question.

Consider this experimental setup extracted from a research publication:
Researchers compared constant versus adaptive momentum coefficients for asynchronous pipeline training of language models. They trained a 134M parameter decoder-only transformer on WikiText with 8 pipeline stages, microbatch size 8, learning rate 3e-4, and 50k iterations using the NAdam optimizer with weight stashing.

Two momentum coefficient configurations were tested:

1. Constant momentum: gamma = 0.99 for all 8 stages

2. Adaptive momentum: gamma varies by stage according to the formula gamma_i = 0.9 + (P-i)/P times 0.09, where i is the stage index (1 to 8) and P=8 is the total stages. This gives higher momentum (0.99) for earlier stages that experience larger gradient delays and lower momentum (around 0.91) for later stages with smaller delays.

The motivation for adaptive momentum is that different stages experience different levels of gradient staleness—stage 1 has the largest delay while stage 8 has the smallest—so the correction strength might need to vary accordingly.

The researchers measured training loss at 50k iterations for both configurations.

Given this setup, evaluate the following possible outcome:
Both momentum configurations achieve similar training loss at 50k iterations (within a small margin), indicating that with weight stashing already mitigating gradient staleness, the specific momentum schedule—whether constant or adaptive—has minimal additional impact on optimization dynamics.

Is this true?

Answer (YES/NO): NO